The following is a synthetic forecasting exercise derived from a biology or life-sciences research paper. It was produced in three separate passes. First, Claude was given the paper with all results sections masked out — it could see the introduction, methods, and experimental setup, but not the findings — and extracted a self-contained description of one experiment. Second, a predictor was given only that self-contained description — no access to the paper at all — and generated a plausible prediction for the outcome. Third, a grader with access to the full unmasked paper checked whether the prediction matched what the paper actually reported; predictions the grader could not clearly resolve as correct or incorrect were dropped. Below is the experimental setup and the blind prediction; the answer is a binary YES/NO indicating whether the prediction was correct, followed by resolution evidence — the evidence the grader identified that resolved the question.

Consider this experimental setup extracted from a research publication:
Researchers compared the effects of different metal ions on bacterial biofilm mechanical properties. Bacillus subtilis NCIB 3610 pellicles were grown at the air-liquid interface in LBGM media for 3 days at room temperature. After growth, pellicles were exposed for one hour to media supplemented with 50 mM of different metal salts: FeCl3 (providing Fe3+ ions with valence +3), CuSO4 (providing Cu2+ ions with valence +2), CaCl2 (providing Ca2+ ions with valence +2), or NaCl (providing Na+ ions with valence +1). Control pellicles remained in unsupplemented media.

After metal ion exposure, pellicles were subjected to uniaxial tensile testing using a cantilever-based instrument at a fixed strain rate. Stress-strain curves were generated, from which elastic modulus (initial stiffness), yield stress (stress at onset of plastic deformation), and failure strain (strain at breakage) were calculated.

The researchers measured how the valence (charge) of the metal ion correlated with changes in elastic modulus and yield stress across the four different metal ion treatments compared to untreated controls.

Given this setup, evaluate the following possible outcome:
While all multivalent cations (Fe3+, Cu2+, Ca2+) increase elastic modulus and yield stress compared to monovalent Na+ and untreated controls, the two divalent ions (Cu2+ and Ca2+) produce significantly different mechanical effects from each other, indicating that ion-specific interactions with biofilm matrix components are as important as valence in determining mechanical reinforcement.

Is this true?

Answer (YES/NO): NO